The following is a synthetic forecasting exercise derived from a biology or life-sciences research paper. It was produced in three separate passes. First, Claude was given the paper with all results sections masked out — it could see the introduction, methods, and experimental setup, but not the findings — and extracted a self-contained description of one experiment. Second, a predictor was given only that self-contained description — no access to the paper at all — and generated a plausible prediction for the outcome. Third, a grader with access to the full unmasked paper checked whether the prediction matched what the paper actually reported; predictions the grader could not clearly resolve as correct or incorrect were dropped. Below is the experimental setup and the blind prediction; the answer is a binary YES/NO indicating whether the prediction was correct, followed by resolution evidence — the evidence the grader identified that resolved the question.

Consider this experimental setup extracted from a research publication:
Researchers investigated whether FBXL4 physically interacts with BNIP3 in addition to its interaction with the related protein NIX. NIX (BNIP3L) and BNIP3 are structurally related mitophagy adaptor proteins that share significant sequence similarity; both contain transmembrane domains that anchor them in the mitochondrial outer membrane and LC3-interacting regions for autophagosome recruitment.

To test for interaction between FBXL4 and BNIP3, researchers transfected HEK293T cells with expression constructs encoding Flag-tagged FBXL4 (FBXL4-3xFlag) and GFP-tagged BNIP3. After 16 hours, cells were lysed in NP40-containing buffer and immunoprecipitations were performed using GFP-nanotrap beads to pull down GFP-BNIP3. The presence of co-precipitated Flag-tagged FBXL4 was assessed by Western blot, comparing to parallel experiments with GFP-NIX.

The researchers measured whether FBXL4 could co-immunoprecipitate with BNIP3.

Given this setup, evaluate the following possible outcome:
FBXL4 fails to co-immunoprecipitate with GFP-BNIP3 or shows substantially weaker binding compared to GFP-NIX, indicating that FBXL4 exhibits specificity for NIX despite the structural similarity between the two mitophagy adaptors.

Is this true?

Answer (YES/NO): NO